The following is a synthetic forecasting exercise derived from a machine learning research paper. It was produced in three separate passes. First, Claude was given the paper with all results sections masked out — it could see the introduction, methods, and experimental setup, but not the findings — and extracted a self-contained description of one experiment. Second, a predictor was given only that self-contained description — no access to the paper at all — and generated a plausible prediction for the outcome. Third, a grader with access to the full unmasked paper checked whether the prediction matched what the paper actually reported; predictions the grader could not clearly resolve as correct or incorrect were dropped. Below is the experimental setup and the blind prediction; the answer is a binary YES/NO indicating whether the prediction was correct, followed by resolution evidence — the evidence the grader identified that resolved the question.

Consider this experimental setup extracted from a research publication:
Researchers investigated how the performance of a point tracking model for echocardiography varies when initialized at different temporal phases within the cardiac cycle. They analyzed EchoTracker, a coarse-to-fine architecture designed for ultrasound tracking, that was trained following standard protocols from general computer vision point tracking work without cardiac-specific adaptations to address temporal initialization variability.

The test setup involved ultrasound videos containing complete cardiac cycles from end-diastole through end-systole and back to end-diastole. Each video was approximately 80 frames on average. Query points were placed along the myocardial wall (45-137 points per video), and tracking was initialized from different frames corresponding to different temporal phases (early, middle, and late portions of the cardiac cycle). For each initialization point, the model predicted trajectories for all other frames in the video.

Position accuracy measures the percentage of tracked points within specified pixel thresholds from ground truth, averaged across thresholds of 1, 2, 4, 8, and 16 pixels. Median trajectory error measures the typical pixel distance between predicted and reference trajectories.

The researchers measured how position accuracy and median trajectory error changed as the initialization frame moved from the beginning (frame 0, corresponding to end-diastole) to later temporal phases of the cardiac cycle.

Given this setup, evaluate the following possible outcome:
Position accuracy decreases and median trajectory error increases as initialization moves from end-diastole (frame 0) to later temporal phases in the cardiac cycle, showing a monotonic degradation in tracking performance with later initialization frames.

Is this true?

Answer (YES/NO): YES